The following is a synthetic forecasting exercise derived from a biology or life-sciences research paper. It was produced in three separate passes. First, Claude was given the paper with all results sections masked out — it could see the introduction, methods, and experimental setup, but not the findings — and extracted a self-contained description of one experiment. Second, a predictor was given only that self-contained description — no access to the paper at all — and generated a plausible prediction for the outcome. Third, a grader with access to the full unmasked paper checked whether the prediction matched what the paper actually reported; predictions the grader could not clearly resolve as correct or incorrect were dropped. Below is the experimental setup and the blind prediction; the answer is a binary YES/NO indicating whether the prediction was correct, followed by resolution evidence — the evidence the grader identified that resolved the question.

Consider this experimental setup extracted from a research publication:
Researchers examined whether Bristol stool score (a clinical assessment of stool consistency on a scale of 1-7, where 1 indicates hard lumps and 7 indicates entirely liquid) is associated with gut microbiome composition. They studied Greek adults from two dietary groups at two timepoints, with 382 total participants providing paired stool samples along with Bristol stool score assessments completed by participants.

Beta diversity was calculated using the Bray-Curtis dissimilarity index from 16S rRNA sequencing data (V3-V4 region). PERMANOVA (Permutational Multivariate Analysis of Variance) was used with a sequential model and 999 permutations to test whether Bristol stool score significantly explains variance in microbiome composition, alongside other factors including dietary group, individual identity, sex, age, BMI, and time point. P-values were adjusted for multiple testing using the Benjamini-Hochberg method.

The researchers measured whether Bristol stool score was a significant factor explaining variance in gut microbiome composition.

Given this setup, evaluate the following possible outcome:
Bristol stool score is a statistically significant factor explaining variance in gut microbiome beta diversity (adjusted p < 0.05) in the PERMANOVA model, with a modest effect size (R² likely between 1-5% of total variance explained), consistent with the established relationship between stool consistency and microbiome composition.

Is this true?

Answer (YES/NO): NO